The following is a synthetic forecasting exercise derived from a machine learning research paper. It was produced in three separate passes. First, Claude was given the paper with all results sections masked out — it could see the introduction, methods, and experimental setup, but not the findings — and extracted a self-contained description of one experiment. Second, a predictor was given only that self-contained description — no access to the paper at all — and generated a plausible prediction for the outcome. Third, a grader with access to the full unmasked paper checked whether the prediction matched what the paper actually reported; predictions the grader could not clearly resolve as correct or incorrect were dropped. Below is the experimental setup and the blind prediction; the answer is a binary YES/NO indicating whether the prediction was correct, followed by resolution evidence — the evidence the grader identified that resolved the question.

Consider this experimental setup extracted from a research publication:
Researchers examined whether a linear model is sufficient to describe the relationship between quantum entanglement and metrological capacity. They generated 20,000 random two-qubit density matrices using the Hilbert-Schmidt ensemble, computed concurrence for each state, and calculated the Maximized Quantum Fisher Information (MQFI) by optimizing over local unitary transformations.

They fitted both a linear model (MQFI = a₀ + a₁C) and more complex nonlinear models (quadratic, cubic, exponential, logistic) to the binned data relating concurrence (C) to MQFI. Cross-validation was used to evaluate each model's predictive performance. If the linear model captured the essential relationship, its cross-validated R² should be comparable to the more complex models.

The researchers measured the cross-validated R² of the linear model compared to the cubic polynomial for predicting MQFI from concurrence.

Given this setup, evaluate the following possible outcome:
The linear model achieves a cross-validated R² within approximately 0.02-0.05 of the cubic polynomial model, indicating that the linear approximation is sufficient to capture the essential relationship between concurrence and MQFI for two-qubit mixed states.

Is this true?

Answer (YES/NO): NO